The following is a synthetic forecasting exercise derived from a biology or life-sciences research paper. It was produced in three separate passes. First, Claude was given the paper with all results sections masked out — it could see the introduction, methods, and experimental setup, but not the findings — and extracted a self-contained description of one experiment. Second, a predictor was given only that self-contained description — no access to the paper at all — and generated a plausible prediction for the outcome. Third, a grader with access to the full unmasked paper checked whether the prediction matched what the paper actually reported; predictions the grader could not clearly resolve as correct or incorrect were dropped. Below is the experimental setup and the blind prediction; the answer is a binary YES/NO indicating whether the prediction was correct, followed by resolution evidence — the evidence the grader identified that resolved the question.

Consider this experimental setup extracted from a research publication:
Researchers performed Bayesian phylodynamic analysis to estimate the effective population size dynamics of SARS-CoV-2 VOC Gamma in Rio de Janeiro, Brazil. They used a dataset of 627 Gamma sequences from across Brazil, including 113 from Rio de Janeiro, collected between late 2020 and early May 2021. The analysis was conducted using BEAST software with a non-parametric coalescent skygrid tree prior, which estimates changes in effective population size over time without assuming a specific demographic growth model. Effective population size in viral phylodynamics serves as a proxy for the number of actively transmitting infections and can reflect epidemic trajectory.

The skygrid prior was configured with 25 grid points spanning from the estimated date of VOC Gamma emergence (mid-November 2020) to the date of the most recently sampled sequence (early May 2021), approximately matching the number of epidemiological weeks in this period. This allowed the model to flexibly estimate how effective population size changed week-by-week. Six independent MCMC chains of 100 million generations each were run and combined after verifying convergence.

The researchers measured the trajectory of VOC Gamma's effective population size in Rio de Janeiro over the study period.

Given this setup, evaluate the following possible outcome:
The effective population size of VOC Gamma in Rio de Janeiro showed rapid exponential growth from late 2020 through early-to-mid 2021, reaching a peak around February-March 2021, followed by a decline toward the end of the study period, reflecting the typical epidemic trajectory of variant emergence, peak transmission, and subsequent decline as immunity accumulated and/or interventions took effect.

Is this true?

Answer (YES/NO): NO